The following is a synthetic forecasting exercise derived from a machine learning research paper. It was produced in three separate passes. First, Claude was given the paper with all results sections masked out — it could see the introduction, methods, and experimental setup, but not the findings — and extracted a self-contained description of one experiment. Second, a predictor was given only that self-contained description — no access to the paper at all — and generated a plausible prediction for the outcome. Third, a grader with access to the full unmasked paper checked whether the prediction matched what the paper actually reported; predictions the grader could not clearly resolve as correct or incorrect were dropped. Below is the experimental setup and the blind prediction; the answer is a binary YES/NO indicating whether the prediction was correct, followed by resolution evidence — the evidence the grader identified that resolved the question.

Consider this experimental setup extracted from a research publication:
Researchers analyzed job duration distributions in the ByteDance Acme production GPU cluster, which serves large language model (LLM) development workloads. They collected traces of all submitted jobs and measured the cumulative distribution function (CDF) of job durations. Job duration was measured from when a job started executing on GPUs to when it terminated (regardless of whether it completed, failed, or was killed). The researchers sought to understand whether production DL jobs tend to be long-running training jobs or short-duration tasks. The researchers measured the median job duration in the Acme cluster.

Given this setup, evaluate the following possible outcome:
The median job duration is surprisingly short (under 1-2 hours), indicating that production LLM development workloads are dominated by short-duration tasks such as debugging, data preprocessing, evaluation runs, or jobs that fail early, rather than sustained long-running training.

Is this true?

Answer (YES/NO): YES